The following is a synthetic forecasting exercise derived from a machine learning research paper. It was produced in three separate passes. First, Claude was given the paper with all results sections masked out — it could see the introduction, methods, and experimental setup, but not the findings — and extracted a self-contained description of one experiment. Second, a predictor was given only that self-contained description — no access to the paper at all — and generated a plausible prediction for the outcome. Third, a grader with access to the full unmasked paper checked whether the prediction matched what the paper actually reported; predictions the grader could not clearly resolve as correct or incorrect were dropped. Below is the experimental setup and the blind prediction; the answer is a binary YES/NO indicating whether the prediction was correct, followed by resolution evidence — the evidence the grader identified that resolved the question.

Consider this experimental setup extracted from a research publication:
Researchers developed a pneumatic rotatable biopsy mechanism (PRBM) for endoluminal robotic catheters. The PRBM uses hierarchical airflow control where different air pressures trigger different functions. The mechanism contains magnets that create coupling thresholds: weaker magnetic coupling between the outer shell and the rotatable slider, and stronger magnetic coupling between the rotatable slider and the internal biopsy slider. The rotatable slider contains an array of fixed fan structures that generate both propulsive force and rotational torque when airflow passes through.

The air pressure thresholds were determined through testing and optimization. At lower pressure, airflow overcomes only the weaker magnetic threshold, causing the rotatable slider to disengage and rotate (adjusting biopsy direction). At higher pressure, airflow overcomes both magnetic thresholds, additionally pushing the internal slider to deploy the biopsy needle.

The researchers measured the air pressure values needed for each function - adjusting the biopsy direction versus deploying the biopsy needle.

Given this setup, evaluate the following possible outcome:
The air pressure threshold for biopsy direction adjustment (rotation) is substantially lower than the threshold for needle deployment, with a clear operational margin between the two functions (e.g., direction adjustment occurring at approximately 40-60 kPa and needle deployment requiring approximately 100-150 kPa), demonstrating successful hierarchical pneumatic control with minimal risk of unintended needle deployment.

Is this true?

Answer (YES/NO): NO